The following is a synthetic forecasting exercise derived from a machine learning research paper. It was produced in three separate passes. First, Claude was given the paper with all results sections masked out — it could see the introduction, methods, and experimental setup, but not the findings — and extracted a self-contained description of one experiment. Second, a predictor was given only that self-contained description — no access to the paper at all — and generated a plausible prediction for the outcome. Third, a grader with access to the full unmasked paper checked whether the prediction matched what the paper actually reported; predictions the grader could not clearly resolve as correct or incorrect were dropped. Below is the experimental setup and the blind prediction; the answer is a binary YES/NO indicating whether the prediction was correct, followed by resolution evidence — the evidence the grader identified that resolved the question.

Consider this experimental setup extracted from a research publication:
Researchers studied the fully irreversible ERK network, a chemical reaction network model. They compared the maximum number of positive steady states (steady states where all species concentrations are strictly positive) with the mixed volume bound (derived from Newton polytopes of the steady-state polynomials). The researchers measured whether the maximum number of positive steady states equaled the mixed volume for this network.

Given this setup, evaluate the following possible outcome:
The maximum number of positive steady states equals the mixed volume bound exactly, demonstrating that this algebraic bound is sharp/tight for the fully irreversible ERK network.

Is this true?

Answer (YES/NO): NO